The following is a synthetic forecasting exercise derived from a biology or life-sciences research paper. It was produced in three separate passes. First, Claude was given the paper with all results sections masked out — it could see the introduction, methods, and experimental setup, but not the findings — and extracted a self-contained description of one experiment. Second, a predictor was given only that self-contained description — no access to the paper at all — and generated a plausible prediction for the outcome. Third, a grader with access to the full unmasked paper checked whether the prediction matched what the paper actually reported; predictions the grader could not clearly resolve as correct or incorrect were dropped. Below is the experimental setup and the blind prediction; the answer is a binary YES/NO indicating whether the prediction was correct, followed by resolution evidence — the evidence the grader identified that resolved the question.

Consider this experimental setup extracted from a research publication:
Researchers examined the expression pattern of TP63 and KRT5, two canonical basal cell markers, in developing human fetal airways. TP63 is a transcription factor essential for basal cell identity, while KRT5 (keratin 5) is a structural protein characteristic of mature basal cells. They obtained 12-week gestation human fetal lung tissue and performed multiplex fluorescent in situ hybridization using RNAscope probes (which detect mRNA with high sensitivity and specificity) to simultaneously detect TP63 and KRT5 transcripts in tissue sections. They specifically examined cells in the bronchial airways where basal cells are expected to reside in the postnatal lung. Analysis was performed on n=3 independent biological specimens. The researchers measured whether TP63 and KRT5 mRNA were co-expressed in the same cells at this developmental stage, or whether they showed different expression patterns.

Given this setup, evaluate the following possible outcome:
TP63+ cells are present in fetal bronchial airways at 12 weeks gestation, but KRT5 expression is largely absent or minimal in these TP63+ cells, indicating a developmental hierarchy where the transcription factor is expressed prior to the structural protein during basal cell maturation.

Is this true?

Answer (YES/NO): YES